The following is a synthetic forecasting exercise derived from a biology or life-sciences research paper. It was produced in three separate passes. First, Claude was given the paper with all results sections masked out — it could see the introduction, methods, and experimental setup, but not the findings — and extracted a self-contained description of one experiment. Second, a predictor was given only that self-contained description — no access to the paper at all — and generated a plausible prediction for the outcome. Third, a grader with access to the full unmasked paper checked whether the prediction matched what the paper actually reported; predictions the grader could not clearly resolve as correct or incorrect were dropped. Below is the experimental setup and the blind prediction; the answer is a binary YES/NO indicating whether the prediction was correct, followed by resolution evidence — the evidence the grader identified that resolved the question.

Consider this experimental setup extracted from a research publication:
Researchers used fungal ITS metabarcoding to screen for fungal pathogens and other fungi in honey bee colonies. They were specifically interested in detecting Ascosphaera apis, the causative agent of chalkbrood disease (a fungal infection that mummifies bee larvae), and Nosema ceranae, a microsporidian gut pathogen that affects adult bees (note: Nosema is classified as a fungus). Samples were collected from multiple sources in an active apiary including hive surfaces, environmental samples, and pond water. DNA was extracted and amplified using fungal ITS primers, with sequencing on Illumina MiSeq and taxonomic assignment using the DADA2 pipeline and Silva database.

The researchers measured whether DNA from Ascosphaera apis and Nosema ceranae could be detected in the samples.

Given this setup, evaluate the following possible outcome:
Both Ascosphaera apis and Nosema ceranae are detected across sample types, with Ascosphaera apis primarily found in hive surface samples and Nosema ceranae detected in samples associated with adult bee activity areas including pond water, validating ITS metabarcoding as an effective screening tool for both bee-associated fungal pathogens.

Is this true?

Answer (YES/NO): NO